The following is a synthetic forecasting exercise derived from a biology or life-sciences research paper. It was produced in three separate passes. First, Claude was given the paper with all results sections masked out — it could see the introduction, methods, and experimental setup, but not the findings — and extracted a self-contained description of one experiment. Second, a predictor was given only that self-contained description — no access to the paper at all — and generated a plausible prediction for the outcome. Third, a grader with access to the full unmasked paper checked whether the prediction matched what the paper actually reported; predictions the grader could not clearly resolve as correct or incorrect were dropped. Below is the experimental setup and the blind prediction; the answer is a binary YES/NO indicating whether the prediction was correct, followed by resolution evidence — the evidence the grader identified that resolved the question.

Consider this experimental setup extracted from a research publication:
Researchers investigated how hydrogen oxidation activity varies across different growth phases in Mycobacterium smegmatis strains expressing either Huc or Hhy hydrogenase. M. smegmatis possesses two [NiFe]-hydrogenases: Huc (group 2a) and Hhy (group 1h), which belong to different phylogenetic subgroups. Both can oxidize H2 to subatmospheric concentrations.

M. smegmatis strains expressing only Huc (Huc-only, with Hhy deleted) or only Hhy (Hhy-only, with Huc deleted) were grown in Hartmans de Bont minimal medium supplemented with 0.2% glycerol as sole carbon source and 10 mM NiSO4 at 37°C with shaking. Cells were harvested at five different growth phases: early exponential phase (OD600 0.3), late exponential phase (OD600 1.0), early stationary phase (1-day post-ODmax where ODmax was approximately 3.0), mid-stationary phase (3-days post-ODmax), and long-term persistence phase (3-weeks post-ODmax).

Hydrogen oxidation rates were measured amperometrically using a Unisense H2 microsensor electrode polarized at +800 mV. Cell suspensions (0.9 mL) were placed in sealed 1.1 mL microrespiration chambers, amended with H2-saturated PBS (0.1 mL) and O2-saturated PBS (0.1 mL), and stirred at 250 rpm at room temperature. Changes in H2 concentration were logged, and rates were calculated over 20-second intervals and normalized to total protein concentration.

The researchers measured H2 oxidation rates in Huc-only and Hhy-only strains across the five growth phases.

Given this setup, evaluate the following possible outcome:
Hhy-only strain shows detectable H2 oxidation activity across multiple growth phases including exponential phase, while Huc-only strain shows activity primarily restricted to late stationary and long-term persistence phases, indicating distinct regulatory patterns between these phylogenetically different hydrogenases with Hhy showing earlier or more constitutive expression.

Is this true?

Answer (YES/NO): NO